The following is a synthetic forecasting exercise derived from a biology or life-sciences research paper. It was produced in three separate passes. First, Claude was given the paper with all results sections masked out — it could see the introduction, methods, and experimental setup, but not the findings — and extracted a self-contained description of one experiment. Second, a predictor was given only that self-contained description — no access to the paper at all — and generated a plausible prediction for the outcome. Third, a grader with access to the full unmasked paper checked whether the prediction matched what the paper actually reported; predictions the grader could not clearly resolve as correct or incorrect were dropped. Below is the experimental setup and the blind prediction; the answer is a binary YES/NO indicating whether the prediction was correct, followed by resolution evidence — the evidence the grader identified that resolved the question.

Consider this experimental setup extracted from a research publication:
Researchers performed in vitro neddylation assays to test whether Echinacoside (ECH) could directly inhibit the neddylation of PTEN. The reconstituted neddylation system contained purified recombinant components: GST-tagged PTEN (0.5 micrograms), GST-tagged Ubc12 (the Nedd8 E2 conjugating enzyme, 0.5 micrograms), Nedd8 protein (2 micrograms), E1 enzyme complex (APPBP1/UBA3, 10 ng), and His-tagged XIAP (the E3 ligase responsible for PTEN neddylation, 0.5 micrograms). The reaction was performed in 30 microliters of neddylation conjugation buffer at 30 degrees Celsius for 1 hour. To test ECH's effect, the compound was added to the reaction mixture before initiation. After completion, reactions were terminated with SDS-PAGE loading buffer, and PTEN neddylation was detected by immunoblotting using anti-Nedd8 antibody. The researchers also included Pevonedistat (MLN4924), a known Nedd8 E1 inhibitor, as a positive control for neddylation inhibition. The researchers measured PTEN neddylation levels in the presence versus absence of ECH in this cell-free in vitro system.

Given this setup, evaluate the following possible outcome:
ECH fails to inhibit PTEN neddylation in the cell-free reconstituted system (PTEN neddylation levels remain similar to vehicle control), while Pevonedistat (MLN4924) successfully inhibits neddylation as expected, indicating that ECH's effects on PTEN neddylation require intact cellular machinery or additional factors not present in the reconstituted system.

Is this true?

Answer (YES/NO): NO